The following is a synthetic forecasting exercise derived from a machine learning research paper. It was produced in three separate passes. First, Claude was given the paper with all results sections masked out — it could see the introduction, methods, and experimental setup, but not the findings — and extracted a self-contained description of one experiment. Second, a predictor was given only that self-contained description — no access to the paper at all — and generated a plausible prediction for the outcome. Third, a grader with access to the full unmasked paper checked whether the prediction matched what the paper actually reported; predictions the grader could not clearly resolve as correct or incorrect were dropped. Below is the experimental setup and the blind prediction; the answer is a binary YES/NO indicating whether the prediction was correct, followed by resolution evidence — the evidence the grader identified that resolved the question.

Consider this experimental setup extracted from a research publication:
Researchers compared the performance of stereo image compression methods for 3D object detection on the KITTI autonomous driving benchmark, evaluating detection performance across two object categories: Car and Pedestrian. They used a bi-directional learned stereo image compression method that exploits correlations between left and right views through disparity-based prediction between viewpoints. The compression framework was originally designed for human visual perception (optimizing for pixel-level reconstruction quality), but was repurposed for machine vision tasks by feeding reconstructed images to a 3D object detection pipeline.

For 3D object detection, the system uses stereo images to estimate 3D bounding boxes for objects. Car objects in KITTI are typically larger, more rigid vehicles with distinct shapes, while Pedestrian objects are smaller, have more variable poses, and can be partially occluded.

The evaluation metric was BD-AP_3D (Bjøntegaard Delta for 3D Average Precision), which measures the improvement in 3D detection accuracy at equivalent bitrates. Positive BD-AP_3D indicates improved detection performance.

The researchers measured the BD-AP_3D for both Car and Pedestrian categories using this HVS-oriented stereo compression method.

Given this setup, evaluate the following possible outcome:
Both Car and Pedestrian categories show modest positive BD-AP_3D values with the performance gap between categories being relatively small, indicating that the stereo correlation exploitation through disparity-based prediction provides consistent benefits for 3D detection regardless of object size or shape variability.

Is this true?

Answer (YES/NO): NO